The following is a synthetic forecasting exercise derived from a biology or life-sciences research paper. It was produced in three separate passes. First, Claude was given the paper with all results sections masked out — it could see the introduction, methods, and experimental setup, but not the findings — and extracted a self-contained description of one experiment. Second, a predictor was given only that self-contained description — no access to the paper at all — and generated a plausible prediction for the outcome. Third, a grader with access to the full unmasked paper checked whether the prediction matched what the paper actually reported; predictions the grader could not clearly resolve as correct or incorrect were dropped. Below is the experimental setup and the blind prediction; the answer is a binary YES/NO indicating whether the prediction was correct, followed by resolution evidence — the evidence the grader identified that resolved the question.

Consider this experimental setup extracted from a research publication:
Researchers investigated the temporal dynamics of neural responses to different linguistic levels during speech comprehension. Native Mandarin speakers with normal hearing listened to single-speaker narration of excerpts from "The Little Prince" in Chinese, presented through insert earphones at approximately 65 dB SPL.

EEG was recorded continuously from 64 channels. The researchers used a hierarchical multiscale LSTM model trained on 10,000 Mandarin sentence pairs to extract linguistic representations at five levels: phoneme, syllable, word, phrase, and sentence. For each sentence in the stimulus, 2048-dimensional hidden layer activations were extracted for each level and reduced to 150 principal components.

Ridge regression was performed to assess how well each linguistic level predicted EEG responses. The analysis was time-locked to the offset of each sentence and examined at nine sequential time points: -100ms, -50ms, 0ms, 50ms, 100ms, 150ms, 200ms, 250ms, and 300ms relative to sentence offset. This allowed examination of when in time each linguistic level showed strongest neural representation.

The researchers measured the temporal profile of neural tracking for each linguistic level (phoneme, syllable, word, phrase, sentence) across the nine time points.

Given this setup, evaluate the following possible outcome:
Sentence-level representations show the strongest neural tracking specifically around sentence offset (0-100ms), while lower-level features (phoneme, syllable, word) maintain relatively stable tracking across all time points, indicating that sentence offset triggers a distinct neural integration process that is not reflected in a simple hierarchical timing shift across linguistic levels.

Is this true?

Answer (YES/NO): NO